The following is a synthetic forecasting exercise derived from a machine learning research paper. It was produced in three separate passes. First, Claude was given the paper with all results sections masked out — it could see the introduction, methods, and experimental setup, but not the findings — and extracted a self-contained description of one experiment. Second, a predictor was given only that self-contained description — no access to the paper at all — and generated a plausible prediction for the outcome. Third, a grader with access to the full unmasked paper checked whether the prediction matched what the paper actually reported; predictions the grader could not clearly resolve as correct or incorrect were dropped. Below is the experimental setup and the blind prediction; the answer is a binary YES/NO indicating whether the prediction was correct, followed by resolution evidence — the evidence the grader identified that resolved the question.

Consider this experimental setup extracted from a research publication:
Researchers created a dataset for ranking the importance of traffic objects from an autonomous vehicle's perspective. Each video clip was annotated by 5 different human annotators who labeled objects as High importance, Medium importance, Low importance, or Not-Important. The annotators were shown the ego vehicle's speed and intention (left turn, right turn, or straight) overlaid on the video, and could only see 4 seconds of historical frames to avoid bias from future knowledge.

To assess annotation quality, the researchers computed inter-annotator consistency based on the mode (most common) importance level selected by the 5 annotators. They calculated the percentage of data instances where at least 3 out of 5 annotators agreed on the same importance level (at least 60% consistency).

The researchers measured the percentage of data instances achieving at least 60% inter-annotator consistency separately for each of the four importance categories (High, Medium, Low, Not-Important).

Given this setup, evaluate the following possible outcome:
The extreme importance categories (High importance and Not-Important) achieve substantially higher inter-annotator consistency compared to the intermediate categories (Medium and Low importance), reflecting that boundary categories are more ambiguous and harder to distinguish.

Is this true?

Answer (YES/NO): YES